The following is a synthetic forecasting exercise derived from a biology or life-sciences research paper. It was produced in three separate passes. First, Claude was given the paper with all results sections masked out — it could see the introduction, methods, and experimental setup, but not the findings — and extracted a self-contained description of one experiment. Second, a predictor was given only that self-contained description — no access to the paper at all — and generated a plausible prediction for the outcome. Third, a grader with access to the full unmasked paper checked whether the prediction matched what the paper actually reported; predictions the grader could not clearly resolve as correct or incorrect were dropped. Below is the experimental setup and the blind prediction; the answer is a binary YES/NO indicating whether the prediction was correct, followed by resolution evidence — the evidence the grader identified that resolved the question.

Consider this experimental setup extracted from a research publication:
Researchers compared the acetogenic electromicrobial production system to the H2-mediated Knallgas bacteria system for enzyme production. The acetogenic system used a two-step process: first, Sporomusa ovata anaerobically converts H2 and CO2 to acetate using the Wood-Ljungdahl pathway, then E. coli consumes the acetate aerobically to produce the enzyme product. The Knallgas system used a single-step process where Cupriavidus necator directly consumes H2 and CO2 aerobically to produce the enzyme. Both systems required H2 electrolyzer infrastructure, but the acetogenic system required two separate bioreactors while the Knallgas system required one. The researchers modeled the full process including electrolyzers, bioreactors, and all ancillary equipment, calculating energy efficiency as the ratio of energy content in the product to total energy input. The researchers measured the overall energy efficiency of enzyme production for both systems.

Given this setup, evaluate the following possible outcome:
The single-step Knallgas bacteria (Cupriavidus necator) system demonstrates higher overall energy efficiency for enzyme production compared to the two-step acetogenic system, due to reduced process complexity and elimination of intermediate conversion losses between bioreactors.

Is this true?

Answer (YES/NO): YES